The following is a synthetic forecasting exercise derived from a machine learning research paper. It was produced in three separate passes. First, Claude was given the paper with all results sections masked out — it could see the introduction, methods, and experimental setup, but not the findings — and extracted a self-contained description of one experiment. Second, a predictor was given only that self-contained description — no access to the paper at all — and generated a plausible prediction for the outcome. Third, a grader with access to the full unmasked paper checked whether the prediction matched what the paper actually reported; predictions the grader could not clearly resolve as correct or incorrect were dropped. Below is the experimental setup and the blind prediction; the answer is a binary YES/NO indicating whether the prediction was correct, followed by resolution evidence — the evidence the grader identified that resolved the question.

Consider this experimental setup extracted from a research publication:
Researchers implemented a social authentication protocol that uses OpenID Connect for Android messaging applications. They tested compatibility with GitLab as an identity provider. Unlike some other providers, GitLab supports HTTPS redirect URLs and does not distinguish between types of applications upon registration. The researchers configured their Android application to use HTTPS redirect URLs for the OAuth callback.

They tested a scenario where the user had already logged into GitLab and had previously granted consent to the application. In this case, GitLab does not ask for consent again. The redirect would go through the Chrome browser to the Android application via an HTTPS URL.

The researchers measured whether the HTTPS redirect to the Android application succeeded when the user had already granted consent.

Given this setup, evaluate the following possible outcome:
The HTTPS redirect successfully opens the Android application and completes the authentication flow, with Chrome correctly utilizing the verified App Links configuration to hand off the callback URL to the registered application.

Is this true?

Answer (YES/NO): NO